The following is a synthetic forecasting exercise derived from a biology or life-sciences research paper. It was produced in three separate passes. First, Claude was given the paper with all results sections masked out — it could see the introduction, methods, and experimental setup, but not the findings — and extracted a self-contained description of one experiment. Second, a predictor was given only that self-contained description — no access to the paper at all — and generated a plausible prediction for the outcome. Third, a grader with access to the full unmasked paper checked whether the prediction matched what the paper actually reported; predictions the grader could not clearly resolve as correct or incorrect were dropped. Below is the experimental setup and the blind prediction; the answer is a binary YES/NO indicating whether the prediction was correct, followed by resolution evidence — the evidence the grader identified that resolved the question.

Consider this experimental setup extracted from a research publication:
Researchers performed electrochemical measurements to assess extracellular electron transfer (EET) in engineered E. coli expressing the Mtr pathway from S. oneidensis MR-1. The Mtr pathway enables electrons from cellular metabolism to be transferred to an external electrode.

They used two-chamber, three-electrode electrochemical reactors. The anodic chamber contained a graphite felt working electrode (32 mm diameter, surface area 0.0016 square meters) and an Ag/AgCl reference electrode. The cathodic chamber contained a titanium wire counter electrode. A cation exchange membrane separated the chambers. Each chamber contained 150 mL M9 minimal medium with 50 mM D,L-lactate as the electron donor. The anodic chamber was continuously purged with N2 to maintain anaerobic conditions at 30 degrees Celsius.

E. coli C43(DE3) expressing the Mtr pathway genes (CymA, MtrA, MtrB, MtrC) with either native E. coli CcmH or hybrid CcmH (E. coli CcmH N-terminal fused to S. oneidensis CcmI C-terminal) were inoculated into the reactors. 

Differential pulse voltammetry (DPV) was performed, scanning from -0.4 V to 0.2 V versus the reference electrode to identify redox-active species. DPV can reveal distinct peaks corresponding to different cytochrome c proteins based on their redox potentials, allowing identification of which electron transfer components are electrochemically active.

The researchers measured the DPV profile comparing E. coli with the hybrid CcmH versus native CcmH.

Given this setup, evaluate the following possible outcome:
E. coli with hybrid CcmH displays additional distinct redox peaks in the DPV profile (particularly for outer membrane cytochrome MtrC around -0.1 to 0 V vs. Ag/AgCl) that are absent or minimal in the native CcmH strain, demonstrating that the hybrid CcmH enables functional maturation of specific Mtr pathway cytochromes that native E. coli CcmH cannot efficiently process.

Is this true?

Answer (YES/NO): NO